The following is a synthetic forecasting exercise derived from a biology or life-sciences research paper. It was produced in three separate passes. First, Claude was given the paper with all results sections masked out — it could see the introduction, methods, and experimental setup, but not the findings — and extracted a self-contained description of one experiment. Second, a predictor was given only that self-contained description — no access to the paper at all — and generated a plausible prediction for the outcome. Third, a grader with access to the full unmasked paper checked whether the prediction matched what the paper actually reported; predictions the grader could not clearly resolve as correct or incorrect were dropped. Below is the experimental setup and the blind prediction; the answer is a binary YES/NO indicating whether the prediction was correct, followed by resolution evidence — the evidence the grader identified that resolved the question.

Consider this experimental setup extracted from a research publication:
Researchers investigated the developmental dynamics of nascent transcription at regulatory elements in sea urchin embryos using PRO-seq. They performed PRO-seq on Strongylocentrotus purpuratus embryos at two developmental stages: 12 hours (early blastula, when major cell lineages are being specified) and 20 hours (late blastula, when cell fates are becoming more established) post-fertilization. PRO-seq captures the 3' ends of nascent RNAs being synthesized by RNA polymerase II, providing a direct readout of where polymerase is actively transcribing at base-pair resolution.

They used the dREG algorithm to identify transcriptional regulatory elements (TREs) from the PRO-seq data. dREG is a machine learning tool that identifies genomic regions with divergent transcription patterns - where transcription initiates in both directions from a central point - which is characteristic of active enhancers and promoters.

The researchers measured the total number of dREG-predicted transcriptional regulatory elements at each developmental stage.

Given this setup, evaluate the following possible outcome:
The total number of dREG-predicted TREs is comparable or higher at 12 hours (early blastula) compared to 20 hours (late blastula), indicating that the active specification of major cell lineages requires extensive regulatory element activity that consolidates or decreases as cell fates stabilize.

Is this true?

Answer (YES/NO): NO